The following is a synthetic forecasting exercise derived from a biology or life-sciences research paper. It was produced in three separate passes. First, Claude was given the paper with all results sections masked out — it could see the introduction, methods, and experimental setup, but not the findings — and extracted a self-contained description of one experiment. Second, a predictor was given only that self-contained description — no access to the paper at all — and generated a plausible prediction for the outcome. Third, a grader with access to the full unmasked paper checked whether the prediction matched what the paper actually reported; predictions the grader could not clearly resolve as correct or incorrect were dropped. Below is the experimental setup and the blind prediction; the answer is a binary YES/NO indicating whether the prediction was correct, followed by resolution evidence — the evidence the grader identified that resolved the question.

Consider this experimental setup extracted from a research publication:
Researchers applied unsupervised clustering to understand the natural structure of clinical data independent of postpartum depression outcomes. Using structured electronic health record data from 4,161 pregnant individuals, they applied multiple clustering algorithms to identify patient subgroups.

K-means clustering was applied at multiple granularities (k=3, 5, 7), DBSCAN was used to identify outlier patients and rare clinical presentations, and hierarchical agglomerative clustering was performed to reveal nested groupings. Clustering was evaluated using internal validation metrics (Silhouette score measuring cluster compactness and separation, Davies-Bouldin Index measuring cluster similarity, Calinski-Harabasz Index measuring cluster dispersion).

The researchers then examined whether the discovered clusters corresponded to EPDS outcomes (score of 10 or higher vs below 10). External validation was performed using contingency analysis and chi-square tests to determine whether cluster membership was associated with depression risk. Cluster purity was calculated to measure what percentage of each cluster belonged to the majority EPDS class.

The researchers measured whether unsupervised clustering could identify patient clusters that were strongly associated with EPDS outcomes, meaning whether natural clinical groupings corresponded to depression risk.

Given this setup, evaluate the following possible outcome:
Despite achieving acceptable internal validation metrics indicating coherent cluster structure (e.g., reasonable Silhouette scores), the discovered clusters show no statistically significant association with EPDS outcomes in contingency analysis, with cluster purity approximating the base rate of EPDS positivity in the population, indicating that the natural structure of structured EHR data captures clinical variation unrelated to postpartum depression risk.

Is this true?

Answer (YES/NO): NO